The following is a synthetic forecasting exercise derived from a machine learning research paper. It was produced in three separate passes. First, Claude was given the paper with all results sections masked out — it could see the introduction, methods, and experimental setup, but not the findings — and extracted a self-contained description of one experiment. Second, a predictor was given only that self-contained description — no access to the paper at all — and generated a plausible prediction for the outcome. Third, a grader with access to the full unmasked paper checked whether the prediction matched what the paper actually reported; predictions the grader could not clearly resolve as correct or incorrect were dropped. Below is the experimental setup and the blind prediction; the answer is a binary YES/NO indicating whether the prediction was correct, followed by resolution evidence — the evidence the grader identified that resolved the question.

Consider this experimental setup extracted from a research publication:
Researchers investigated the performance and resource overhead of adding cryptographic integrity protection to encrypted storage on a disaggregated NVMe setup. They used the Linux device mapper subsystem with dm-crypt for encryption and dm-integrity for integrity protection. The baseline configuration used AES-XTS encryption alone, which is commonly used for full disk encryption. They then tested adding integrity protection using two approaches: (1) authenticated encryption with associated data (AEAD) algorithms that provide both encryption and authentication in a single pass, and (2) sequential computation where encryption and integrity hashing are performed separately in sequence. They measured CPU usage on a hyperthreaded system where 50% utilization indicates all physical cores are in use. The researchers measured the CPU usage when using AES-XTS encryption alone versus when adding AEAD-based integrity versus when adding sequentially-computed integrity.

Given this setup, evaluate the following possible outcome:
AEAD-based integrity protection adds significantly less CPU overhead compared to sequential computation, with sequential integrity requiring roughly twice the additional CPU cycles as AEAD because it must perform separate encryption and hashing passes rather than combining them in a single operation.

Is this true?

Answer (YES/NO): NO